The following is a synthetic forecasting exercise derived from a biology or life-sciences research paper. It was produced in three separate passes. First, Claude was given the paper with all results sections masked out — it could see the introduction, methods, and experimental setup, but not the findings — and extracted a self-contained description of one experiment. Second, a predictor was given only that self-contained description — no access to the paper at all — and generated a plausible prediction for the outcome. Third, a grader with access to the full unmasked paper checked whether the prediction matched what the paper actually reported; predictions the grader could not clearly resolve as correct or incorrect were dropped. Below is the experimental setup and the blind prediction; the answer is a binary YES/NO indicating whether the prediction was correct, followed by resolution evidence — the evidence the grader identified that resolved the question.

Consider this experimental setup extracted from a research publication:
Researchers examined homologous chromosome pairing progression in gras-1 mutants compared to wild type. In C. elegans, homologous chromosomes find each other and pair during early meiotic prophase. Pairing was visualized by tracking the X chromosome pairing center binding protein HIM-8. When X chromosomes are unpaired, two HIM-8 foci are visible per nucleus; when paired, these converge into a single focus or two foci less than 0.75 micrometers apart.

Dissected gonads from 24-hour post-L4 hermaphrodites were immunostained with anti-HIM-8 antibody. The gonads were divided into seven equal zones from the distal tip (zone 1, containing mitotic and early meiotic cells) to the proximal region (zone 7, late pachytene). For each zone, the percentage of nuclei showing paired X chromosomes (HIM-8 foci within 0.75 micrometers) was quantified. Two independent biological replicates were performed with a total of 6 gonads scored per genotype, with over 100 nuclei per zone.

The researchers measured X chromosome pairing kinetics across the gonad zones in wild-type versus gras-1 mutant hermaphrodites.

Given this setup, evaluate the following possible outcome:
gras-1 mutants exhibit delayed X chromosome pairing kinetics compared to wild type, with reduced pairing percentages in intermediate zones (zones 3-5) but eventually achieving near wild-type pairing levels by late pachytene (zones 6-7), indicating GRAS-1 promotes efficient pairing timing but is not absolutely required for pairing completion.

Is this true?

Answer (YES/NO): YES